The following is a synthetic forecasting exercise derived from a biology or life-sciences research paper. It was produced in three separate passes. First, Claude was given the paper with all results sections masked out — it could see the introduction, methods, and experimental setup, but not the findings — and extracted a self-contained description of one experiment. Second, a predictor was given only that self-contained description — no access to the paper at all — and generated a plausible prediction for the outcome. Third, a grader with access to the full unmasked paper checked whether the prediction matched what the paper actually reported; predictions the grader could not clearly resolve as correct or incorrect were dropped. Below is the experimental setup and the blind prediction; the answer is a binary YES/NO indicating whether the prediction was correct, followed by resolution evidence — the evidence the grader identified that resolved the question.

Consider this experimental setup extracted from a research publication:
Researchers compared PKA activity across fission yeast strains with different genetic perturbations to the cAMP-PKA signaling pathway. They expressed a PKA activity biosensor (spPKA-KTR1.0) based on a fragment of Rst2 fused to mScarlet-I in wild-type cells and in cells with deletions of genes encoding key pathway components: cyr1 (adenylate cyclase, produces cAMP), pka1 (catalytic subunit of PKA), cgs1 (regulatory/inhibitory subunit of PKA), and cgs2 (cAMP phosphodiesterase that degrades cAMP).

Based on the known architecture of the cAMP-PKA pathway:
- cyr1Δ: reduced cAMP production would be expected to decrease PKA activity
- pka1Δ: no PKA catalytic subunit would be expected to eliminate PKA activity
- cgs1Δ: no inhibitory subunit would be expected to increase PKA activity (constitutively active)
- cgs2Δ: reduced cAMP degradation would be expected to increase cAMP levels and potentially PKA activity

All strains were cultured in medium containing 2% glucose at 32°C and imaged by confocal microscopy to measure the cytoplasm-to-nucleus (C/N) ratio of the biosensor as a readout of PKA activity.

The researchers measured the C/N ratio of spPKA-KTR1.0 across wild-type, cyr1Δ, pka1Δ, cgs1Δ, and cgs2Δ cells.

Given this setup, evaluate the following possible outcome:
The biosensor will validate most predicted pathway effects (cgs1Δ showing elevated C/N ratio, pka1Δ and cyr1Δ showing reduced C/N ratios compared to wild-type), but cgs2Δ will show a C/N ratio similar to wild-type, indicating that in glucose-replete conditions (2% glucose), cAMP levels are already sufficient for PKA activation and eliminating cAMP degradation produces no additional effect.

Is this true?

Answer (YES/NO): NO